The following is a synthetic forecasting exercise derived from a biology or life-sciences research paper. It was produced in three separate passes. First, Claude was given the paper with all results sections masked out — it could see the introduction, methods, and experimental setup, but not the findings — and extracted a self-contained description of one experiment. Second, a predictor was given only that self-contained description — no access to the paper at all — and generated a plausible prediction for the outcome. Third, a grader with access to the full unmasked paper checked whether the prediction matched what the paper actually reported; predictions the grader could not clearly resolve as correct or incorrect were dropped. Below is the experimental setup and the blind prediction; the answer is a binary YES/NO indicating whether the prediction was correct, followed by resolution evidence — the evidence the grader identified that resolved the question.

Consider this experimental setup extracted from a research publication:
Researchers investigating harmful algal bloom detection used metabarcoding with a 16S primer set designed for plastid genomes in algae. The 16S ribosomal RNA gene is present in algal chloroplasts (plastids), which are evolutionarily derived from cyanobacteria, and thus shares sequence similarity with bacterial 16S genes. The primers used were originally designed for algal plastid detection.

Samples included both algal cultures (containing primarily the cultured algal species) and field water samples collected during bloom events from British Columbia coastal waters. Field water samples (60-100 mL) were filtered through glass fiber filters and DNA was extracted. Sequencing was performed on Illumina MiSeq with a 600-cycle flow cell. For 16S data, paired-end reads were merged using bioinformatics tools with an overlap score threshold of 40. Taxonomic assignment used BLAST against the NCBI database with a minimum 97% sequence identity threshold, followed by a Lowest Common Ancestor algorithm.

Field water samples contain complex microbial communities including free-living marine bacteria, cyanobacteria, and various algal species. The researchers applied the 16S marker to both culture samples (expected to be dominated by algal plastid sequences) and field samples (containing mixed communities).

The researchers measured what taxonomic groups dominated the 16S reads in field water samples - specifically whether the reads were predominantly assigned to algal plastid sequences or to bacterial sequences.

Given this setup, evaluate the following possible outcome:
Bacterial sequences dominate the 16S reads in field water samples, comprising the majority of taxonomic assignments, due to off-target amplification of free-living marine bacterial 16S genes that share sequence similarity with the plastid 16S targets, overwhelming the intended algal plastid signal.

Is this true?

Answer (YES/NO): YES